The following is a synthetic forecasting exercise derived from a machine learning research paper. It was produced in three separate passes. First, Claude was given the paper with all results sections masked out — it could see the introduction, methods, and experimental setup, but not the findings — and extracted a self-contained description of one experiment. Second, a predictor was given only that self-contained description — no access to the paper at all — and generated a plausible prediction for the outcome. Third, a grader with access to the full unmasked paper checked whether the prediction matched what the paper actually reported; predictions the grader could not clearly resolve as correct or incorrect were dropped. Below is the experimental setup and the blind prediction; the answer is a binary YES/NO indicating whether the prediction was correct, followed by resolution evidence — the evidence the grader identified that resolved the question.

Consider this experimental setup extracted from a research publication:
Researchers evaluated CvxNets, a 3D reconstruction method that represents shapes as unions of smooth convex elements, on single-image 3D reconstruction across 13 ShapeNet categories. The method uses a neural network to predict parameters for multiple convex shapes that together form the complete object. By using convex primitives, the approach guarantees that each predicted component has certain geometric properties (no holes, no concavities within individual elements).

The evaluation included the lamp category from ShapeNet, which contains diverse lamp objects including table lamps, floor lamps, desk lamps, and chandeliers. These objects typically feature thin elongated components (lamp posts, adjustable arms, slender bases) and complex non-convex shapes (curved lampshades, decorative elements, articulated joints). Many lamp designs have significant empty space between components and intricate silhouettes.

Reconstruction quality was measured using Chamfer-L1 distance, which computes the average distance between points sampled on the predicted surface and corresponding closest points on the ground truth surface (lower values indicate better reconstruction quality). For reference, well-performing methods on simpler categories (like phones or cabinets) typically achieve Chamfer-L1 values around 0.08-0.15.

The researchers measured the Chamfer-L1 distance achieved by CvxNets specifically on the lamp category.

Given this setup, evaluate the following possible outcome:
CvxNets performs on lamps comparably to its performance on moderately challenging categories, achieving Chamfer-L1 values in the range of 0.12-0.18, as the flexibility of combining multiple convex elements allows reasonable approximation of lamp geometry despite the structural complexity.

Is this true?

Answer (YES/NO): NO